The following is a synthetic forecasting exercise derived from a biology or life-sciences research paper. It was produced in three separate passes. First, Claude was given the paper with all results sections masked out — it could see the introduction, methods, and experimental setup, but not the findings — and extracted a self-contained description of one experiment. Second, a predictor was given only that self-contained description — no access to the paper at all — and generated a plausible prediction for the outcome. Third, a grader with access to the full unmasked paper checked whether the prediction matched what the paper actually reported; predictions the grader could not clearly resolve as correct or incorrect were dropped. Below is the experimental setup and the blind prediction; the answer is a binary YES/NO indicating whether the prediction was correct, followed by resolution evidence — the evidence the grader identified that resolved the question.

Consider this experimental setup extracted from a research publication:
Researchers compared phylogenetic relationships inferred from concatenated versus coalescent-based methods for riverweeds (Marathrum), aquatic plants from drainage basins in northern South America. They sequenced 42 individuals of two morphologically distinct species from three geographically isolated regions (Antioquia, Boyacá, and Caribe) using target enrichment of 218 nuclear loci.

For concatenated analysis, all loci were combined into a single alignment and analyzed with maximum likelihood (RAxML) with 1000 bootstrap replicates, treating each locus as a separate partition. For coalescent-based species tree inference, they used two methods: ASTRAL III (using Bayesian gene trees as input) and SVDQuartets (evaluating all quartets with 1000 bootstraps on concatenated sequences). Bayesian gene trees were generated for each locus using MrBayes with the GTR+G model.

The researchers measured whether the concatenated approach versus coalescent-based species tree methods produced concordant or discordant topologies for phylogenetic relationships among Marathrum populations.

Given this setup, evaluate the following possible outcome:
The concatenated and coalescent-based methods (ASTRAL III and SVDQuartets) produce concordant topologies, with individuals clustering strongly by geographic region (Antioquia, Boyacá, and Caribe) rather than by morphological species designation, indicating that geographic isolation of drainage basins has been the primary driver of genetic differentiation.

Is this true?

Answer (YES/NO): NO